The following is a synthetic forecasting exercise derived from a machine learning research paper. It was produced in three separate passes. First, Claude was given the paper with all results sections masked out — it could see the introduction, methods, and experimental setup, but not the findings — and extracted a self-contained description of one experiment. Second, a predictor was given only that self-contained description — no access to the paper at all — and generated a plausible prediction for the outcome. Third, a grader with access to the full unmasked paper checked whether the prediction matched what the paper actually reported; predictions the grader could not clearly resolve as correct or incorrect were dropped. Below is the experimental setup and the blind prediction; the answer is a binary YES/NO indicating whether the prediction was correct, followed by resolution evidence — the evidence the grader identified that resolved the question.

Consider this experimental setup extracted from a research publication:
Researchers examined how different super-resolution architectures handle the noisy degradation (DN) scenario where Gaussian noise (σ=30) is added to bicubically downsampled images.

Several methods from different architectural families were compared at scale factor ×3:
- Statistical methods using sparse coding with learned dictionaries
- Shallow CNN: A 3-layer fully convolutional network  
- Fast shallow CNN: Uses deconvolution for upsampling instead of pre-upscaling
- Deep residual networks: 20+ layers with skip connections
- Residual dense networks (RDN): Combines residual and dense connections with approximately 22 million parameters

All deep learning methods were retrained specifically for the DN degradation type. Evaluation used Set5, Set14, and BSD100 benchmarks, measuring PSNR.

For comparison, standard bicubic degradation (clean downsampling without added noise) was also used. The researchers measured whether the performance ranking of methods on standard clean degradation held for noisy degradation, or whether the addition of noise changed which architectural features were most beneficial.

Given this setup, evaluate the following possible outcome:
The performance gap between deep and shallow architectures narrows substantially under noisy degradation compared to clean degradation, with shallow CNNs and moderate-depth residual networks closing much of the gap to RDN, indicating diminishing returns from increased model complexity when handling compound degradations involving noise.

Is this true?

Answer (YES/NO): NO